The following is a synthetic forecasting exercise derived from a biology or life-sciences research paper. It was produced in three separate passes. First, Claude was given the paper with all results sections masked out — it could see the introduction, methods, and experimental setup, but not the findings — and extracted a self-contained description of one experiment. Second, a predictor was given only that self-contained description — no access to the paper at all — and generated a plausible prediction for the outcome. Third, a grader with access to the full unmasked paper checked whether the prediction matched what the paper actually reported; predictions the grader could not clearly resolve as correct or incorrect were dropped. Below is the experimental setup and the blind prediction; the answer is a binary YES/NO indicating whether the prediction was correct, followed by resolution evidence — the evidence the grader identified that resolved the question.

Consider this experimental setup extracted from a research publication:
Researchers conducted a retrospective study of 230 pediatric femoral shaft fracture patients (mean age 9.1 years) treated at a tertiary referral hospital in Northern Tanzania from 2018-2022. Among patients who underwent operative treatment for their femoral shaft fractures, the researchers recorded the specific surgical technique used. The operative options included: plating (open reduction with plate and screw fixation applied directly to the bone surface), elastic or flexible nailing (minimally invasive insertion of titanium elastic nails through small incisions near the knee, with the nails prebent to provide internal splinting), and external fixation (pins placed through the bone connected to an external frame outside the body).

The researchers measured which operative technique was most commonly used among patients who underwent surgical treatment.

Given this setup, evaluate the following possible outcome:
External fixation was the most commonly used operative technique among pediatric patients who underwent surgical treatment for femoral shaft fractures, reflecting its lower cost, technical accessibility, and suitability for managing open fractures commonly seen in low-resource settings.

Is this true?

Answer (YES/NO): NO